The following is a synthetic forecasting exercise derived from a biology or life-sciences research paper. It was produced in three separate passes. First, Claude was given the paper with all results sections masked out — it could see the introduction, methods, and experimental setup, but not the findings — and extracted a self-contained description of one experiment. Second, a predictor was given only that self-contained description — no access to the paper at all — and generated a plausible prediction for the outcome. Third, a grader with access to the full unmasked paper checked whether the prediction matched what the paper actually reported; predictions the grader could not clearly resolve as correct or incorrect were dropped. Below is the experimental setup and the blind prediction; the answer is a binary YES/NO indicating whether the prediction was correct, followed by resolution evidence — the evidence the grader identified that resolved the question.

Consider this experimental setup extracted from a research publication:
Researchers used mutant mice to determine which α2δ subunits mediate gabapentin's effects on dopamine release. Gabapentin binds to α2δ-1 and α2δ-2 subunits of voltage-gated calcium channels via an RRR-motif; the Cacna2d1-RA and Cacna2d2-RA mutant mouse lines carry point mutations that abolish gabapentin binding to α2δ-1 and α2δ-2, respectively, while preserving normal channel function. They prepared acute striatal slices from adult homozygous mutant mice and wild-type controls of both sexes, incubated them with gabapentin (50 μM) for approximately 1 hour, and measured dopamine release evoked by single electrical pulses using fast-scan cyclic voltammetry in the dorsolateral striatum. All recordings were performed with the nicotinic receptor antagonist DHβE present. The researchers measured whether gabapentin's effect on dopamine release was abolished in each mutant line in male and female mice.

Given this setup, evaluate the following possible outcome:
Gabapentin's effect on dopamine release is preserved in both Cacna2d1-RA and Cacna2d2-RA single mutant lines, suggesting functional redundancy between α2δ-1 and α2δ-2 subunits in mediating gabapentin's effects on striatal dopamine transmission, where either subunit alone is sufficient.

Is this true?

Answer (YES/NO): NO